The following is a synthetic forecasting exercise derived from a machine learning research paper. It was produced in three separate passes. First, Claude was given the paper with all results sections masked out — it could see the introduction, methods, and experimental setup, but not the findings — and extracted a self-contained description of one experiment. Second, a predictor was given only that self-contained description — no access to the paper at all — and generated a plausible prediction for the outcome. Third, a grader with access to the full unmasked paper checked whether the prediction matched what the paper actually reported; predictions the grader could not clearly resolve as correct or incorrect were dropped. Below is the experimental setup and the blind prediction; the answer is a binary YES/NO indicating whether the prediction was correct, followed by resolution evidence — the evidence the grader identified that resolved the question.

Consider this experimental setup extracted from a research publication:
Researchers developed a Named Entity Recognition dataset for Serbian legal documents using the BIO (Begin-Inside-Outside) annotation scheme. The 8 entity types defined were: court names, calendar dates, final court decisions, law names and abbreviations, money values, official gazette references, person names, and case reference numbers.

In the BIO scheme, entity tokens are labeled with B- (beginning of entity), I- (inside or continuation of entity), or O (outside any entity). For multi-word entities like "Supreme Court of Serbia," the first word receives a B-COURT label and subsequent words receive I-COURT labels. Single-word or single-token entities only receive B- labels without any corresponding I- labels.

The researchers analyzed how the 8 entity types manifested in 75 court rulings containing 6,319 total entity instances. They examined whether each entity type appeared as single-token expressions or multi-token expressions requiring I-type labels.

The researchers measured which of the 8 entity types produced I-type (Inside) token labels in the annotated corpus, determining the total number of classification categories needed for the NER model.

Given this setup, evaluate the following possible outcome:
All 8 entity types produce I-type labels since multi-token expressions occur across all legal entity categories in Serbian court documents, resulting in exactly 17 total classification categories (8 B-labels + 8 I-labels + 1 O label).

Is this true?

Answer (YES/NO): NO